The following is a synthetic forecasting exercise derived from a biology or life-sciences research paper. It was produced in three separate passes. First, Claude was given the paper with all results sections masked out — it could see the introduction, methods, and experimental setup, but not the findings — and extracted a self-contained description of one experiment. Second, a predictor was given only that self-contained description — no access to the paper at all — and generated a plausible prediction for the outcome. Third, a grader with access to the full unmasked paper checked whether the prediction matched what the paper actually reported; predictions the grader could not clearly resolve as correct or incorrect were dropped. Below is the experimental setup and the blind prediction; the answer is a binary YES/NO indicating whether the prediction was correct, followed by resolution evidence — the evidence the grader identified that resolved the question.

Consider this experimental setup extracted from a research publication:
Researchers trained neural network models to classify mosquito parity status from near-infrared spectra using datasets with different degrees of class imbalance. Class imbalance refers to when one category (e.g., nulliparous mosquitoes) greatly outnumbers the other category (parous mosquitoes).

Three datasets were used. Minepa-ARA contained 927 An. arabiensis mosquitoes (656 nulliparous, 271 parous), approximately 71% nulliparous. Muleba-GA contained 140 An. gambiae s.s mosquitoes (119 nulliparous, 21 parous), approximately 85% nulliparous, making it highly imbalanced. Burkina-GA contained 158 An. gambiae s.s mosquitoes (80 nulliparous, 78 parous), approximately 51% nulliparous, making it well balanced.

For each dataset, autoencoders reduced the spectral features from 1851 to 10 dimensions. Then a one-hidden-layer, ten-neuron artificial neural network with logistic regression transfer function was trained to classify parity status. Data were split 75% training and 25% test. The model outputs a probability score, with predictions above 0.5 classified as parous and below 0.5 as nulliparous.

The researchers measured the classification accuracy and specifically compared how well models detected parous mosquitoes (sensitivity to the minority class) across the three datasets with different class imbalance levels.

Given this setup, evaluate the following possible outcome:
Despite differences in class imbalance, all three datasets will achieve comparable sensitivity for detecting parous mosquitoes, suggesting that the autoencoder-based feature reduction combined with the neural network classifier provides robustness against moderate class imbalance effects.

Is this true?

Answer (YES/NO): NO